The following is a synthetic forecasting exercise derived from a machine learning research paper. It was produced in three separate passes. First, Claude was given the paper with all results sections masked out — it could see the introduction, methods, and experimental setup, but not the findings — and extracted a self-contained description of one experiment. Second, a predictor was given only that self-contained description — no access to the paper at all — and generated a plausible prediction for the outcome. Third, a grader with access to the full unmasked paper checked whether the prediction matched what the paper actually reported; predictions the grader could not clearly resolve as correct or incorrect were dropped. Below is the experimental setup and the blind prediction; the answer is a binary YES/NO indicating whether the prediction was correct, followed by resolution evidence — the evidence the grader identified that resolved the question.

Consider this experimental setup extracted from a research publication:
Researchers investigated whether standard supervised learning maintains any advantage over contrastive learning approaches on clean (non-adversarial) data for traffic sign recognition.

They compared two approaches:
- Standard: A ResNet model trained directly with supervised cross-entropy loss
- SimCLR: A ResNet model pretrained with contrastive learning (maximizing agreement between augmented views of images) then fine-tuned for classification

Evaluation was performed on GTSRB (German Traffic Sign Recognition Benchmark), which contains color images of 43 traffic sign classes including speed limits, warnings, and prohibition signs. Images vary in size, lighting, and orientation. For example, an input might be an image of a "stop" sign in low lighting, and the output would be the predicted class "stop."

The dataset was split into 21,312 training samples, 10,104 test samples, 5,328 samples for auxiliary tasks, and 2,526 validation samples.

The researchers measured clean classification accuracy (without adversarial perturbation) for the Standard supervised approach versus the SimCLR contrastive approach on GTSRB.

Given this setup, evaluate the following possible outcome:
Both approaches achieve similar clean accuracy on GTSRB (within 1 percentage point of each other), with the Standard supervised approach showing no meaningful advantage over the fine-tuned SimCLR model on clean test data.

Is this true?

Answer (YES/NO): NO